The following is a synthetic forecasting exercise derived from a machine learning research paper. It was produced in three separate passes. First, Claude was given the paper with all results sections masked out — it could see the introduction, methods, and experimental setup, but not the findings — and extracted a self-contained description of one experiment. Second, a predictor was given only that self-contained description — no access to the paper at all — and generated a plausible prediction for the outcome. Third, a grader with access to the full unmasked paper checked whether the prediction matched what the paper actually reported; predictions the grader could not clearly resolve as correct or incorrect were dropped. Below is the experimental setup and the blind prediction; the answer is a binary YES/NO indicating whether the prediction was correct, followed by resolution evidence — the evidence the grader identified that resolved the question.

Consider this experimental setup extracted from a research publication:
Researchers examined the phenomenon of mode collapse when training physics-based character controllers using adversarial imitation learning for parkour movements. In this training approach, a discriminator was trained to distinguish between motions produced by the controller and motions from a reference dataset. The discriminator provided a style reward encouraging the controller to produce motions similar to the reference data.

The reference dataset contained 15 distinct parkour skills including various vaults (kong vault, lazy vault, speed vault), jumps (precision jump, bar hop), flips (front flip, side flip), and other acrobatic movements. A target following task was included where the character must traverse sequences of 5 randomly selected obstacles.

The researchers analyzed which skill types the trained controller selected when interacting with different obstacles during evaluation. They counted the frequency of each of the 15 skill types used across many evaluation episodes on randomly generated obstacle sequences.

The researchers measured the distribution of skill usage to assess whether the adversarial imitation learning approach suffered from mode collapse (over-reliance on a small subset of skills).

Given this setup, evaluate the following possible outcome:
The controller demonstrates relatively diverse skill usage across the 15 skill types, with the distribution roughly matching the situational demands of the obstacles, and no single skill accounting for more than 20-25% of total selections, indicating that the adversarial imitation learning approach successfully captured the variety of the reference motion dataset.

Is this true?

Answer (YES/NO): NO